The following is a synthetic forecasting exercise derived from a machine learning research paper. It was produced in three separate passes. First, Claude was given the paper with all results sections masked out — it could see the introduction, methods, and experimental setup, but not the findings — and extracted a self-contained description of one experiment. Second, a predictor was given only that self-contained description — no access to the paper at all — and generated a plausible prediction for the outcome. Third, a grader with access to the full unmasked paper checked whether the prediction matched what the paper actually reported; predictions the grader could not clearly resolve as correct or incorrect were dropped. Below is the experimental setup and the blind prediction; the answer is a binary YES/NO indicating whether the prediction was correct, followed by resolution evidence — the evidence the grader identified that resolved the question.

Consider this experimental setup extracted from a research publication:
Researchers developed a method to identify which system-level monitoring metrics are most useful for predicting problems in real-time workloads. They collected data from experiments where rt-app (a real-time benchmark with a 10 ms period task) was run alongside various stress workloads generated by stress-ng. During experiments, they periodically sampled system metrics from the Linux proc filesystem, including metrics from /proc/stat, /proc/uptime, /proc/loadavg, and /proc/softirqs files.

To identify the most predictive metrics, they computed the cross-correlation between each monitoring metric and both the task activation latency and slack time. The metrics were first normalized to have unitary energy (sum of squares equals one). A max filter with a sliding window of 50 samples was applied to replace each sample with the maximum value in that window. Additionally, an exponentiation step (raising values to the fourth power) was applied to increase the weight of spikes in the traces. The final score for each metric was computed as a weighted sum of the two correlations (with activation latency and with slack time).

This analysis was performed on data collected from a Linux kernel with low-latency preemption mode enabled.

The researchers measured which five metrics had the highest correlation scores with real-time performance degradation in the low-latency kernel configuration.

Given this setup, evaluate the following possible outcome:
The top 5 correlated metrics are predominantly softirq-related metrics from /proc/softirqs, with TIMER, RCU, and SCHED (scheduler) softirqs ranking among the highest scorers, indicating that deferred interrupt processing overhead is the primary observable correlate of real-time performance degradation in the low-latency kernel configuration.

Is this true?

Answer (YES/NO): NO